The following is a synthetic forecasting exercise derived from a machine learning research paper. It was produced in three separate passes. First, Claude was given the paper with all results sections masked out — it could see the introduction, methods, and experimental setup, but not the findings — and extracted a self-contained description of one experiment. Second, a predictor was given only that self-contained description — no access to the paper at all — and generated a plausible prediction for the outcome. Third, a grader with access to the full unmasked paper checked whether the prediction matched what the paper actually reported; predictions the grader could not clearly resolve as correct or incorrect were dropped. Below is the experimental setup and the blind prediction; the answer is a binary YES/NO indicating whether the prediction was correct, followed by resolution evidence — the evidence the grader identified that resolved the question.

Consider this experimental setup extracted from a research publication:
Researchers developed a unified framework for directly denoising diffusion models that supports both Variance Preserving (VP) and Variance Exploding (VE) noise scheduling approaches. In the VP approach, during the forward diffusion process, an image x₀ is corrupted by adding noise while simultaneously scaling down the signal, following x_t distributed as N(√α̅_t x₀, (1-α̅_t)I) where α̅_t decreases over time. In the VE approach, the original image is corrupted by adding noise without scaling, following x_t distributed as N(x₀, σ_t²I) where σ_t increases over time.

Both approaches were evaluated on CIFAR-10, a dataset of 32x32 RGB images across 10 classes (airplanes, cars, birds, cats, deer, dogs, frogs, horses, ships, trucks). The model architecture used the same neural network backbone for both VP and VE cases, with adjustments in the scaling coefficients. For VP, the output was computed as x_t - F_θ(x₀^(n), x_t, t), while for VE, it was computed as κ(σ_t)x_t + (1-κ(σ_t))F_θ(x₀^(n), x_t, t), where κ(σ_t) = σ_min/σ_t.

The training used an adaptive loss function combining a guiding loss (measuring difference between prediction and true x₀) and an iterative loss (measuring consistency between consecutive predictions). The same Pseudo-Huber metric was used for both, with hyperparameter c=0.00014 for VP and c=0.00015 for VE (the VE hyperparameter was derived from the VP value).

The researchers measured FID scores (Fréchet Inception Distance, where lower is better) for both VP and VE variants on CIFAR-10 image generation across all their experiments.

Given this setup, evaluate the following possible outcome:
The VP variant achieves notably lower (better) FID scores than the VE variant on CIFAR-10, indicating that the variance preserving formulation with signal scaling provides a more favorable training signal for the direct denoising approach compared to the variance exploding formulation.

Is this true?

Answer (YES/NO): NO